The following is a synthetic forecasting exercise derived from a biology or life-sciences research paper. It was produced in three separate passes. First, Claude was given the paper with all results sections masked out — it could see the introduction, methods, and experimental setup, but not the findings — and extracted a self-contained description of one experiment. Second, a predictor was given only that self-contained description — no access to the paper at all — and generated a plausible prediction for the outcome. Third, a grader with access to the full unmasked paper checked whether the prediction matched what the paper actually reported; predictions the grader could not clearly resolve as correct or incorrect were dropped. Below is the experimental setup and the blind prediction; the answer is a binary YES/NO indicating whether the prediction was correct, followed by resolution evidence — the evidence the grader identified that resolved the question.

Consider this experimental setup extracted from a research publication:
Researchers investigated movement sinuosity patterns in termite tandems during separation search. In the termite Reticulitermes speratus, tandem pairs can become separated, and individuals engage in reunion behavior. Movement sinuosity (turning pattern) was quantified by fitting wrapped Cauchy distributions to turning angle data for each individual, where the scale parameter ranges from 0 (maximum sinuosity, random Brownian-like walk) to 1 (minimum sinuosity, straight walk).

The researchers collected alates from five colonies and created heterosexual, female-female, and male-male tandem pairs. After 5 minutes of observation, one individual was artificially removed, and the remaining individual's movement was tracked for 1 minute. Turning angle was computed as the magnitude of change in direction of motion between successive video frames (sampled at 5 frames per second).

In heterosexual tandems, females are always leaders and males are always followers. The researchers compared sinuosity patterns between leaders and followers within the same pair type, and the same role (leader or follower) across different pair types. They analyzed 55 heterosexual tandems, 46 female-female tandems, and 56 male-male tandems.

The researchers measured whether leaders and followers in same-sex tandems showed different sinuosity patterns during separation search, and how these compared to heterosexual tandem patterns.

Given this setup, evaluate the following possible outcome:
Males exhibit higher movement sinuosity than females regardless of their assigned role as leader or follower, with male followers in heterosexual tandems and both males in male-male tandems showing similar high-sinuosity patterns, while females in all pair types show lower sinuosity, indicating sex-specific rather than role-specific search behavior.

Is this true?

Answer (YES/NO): NO